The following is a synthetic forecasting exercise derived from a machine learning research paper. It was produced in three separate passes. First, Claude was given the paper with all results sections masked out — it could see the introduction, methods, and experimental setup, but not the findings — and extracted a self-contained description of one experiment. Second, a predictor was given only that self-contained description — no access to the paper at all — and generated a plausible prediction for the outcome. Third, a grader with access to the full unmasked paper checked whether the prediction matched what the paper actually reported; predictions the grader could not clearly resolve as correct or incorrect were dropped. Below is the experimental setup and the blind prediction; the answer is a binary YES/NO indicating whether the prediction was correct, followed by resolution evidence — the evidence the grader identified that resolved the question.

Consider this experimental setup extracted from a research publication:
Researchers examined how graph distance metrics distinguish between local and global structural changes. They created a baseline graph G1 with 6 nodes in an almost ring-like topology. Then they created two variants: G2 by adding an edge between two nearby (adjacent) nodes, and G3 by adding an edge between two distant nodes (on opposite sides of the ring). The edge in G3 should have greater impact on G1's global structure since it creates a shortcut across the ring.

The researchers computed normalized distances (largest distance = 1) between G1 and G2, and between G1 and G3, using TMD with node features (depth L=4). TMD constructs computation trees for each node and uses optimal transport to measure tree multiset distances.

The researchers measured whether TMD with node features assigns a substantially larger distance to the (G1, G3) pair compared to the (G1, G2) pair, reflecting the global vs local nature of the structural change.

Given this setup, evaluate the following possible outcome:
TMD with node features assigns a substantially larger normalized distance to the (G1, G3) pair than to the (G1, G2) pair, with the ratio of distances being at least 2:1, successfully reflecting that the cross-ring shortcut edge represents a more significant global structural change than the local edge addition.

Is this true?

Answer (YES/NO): NO